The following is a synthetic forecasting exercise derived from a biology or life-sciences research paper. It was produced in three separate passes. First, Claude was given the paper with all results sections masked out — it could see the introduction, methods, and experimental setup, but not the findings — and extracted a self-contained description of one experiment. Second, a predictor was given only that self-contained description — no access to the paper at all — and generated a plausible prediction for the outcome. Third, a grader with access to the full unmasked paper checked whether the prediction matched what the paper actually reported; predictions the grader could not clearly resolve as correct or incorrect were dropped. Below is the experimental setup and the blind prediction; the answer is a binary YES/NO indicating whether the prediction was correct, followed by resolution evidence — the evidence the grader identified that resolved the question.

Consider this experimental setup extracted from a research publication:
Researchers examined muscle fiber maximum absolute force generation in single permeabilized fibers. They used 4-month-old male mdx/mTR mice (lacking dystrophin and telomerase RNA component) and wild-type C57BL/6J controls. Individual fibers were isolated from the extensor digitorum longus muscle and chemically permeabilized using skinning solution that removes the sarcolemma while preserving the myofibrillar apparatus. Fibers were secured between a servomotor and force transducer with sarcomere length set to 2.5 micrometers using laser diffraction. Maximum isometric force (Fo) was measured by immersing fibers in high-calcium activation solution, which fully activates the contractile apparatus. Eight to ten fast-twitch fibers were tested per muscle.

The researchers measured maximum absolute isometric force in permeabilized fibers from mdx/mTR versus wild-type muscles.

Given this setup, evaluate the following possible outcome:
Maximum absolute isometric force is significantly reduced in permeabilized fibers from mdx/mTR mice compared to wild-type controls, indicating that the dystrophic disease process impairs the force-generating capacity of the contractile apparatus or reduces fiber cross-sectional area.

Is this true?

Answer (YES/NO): NO